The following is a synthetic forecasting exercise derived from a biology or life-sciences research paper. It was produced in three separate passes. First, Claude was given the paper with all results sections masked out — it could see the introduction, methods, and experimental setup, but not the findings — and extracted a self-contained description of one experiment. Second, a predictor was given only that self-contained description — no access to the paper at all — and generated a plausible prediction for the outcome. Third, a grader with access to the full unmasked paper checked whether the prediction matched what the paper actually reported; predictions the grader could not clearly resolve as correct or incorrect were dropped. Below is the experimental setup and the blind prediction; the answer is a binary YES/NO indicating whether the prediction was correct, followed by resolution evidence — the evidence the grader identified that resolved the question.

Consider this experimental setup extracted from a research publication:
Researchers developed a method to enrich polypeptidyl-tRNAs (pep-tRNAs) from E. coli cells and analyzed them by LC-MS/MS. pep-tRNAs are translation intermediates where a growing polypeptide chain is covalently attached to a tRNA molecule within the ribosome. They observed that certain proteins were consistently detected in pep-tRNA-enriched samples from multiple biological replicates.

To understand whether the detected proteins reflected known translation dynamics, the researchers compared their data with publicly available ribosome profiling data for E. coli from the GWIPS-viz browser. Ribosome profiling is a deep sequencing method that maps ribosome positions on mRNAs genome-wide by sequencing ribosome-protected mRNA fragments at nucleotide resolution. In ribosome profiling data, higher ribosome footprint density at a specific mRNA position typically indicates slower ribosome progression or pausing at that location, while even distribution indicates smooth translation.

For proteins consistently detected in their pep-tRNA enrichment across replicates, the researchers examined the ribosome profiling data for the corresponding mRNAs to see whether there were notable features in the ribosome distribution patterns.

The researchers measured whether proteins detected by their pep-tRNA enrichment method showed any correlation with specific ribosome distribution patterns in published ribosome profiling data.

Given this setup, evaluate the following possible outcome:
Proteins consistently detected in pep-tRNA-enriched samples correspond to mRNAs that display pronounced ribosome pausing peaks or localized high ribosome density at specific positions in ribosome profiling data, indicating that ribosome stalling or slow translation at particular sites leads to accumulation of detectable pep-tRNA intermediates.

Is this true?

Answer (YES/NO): YES